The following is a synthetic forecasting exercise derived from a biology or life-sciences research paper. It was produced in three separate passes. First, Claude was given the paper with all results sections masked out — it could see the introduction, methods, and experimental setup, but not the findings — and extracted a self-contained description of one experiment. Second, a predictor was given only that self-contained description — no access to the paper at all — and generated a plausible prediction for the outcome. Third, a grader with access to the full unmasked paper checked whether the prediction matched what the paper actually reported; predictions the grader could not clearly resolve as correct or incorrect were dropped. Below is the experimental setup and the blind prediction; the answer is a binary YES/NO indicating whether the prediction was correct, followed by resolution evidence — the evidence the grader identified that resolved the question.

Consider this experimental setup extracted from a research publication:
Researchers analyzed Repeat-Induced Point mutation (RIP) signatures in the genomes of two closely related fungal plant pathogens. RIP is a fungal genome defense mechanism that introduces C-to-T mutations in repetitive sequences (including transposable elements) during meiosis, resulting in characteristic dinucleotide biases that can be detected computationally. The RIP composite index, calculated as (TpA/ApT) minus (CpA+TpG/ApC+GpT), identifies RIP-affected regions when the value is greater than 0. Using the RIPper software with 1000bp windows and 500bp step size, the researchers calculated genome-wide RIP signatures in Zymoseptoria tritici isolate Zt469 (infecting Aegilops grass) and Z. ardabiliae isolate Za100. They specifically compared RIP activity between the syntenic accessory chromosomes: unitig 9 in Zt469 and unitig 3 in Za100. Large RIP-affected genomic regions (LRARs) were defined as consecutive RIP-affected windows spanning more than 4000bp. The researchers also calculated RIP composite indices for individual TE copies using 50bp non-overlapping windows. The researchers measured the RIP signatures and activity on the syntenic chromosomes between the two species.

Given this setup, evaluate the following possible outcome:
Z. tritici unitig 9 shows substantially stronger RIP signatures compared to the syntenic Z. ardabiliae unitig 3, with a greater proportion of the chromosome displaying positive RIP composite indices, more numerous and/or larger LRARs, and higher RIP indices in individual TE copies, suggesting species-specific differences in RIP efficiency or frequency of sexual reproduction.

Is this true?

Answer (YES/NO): YES